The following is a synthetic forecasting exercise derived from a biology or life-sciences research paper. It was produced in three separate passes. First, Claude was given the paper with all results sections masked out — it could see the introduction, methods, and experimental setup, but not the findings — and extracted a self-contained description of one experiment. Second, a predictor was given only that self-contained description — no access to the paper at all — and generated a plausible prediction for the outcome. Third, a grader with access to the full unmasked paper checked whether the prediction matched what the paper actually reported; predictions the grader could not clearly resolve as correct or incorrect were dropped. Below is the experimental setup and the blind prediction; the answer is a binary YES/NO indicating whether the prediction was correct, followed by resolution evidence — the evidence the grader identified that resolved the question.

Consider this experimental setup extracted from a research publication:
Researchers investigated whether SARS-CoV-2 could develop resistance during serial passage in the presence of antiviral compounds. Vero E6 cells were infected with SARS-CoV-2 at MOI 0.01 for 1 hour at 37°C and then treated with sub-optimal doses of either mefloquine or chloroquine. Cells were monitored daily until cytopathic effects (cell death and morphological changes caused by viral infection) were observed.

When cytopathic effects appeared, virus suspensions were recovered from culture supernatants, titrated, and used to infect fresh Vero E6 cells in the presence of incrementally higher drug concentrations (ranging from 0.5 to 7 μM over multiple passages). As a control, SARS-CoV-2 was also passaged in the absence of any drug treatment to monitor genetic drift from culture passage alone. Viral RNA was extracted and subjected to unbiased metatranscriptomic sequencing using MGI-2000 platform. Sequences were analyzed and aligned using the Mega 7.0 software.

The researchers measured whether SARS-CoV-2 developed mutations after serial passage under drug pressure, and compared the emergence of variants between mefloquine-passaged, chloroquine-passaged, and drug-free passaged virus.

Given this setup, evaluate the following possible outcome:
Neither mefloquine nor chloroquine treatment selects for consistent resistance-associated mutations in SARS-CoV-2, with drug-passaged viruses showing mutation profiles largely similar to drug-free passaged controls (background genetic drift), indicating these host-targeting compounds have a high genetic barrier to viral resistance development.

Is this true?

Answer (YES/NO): NO